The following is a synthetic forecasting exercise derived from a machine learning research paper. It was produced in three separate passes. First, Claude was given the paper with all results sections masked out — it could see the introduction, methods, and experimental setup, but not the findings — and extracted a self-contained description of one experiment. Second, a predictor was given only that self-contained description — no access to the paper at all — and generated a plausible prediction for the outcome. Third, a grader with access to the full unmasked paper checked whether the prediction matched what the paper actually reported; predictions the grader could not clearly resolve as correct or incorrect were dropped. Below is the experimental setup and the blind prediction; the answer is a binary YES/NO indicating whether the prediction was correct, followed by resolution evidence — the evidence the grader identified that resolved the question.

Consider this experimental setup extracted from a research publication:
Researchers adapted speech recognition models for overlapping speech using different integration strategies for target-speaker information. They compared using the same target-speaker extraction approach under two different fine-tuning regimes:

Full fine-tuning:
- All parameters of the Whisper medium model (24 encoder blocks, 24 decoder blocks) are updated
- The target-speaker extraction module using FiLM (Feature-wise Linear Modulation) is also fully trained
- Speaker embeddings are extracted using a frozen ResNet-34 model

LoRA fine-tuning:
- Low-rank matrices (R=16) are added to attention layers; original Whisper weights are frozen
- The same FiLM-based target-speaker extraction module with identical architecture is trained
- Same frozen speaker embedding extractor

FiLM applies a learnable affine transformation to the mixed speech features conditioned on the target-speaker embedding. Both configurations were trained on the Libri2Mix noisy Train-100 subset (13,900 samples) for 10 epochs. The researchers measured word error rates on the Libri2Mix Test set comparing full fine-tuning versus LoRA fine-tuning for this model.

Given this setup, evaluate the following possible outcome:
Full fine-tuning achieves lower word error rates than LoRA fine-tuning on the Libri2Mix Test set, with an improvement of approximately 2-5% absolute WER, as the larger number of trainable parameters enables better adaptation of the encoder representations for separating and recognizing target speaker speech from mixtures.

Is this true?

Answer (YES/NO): NO